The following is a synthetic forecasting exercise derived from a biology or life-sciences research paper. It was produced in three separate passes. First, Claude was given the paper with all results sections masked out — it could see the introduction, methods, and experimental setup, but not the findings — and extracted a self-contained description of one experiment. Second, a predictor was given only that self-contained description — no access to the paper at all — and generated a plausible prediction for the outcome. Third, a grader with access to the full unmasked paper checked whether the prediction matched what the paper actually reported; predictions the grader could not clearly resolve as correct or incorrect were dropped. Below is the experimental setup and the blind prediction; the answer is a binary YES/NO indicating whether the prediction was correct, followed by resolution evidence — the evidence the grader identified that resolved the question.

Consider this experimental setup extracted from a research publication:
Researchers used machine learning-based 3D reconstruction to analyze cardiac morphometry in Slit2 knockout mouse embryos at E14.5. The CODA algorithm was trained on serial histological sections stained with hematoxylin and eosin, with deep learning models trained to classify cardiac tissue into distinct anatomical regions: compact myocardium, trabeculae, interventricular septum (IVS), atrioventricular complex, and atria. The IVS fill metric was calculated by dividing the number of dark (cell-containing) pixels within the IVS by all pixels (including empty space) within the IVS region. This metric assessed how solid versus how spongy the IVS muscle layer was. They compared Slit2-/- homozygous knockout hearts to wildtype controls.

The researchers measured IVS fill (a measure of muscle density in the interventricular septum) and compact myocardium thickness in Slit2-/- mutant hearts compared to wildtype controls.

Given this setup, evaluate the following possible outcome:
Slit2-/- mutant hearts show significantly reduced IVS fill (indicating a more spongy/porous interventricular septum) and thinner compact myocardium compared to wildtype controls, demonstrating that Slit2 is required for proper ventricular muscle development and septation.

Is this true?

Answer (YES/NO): YES